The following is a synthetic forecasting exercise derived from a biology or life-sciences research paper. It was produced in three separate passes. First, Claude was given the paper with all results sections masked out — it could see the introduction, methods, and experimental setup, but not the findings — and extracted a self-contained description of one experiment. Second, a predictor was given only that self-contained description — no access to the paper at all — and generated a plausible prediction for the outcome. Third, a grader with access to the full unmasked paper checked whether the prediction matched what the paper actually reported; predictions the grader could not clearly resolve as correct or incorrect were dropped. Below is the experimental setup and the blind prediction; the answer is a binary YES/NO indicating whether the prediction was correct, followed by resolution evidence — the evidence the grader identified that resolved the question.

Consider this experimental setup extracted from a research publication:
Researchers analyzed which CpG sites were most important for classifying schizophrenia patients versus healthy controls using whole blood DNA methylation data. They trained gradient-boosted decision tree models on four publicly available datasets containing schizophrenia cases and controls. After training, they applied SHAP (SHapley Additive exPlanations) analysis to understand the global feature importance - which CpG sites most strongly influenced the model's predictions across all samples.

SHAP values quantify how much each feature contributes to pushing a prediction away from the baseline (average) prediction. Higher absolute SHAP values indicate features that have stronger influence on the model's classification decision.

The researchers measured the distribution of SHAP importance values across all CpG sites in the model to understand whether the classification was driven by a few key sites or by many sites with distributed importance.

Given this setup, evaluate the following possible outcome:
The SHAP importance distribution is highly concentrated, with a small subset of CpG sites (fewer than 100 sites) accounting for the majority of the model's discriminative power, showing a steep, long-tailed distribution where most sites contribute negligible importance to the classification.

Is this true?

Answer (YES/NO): YES